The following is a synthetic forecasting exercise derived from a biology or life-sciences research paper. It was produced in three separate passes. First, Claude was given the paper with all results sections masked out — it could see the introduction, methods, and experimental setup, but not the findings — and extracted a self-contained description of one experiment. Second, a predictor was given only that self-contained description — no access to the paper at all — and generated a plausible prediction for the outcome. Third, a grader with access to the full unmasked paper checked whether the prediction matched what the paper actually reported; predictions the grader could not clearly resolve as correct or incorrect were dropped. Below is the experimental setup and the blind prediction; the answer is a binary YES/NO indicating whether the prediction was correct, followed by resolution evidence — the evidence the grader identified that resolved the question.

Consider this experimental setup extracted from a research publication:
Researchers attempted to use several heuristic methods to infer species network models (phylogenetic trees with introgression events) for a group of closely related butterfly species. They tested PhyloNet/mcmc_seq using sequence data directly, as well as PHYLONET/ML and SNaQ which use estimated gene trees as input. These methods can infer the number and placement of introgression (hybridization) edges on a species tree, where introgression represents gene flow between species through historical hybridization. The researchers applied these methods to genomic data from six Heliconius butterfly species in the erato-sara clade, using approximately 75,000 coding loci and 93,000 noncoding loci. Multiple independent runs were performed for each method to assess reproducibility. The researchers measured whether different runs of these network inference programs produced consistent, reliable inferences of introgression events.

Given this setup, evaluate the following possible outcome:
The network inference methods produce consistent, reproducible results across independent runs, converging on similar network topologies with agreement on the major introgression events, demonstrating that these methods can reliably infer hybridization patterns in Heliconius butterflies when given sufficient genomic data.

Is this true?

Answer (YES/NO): NO